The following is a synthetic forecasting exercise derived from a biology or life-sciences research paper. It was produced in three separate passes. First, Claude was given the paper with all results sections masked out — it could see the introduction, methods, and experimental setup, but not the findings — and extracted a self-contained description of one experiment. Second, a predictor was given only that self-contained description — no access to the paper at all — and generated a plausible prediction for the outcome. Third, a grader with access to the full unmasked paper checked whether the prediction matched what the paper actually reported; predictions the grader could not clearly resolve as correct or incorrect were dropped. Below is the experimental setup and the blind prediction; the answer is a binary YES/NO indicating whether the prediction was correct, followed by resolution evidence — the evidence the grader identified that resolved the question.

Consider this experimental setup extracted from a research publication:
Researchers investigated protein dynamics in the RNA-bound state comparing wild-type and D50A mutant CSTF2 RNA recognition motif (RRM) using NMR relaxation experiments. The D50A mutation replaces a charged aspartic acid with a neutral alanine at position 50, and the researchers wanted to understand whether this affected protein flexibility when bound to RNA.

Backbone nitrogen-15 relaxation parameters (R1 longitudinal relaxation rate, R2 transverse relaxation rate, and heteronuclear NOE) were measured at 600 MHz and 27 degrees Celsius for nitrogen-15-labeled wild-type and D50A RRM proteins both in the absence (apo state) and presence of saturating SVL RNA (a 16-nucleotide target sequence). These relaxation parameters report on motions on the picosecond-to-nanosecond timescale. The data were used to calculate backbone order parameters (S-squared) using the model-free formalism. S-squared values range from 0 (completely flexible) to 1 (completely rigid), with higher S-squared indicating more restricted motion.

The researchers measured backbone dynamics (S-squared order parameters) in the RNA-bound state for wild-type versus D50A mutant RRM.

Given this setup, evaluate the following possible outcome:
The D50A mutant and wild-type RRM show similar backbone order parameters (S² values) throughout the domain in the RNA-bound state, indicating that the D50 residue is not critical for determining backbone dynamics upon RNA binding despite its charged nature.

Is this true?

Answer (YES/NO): NO